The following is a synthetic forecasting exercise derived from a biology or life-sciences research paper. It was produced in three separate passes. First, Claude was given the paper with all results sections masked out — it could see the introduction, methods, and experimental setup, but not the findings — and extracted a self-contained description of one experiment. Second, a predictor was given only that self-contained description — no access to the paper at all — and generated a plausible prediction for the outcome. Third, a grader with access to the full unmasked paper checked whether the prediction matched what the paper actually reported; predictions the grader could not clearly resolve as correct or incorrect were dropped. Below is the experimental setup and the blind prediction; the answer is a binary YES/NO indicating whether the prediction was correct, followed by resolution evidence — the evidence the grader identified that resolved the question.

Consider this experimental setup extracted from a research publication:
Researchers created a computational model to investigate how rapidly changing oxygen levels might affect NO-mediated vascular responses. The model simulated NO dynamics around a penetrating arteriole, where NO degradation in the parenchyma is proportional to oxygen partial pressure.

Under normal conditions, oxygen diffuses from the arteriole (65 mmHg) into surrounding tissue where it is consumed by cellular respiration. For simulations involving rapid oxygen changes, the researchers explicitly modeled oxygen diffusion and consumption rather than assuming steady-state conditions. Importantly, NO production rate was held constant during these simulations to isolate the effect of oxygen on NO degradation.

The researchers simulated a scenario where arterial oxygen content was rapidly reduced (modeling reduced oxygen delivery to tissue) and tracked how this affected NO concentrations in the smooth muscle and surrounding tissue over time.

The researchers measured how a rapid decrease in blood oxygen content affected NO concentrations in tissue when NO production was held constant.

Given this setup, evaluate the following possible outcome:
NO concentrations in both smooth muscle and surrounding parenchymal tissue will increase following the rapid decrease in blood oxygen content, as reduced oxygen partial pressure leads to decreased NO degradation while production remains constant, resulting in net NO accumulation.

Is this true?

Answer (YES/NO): YES